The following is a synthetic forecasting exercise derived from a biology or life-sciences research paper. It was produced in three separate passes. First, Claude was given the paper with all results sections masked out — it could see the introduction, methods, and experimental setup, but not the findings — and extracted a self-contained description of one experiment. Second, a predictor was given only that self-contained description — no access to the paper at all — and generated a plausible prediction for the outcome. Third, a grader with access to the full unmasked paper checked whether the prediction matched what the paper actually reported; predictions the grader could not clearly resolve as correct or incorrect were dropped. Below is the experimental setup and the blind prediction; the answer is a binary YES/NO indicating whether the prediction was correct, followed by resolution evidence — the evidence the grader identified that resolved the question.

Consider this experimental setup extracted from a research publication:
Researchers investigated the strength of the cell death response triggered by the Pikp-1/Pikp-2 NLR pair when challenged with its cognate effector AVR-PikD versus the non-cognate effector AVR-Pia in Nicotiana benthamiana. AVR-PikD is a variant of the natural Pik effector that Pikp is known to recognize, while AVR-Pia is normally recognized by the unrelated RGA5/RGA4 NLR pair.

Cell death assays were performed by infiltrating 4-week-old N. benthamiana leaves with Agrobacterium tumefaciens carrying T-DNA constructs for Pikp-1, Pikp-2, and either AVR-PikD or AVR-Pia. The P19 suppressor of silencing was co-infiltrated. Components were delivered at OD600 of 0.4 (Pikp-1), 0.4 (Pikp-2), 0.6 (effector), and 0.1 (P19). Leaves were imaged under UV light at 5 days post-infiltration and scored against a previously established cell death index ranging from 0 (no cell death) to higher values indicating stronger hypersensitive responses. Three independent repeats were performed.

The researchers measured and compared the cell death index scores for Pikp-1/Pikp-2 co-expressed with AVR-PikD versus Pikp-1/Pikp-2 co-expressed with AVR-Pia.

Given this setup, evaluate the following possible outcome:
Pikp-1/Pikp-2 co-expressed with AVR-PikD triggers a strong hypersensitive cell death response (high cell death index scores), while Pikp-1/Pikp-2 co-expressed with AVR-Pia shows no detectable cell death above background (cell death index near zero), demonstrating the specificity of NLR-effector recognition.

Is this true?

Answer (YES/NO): NO